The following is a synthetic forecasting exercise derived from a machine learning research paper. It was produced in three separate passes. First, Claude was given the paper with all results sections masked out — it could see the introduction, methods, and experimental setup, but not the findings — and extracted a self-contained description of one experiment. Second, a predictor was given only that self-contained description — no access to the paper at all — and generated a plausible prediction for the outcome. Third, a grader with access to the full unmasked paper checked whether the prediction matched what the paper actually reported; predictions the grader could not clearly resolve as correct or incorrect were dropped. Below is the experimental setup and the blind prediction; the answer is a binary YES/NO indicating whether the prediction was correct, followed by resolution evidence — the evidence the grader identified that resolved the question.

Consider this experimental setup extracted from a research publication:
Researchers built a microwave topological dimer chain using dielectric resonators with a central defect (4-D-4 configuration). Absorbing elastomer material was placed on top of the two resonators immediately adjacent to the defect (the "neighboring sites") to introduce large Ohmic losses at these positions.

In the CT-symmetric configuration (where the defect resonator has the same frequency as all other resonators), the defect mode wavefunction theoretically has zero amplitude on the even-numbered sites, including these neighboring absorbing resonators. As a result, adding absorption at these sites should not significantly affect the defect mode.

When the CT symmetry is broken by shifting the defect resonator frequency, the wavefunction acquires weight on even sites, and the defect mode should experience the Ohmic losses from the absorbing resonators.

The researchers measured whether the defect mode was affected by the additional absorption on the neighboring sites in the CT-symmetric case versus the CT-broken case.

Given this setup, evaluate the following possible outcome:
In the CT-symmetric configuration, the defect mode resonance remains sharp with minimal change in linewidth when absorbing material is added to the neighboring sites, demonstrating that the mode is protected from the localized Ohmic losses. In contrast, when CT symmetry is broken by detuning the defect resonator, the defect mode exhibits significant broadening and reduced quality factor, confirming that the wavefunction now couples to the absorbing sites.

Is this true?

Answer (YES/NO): NO